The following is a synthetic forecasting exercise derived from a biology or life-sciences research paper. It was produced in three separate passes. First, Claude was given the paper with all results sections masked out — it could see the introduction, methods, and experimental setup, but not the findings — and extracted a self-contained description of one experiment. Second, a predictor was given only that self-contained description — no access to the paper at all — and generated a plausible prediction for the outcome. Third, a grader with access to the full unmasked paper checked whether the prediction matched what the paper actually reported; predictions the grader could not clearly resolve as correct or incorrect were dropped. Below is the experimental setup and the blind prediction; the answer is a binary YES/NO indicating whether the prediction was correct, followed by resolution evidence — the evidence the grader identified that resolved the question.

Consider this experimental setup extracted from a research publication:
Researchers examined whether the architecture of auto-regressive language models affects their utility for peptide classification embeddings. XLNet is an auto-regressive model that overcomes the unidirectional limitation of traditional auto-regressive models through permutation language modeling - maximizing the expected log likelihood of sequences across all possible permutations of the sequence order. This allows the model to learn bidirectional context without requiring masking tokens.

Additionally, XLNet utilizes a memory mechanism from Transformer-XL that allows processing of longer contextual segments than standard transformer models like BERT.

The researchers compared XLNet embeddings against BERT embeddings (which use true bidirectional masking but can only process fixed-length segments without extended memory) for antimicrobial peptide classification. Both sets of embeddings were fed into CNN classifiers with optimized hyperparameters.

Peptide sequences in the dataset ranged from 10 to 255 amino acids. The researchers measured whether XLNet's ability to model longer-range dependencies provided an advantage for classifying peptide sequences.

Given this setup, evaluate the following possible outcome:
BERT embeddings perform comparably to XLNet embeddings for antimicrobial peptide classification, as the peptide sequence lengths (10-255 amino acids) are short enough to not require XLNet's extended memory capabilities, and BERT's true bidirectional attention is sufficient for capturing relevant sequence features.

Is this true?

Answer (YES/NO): NO